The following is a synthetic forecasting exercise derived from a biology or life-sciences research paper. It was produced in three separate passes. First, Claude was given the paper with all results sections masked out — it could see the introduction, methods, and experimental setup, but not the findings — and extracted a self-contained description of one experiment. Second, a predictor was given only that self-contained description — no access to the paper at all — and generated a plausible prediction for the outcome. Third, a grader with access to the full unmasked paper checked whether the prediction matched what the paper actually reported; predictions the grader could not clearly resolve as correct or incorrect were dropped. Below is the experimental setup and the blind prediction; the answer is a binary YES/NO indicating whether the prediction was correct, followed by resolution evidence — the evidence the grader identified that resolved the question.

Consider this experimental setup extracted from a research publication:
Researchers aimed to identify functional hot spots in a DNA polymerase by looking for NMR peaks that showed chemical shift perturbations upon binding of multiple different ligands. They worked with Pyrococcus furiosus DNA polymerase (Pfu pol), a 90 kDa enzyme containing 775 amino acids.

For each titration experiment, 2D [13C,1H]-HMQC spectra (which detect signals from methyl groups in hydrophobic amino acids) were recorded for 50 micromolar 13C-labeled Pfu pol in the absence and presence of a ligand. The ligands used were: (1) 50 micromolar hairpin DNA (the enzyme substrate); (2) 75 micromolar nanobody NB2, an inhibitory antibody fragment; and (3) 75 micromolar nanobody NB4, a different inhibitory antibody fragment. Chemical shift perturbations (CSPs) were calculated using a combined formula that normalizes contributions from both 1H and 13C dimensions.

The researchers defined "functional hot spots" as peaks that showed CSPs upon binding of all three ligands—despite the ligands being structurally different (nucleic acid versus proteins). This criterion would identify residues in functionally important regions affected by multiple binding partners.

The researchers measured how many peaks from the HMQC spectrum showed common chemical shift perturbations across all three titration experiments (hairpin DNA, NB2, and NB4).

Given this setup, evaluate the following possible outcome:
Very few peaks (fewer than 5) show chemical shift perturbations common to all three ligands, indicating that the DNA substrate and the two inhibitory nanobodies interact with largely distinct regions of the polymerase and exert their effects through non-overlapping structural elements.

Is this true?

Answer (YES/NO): NO